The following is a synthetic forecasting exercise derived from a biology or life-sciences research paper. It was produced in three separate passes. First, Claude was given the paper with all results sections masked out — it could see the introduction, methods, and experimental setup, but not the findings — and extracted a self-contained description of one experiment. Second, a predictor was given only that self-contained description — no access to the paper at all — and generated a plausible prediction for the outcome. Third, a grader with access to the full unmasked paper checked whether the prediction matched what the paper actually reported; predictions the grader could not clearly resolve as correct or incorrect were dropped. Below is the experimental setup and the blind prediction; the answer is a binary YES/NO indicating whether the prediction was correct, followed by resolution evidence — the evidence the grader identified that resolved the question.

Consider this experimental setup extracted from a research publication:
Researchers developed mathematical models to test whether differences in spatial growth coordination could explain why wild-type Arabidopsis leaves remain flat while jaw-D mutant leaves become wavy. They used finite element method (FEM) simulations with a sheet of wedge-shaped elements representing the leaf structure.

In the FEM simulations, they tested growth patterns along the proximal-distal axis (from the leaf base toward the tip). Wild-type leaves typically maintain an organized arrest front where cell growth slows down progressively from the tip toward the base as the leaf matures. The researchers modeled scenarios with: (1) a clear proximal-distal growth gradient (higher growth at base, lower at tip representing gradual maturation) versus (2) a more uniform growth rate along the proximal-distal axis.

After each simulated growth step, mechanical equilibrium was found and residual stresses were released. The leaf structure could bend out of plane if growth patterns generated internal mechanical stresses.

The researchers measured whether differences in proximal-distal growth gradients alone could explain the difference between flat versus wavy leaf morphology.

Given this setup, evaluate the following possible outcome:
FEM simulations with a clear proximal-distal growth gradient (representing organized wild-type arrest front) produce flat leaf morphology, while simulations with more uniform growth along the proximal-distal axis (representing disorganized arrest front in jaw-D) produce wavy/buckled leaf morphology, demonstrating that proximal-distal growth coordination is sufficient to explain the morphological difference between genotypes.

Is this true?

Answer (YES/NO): NO